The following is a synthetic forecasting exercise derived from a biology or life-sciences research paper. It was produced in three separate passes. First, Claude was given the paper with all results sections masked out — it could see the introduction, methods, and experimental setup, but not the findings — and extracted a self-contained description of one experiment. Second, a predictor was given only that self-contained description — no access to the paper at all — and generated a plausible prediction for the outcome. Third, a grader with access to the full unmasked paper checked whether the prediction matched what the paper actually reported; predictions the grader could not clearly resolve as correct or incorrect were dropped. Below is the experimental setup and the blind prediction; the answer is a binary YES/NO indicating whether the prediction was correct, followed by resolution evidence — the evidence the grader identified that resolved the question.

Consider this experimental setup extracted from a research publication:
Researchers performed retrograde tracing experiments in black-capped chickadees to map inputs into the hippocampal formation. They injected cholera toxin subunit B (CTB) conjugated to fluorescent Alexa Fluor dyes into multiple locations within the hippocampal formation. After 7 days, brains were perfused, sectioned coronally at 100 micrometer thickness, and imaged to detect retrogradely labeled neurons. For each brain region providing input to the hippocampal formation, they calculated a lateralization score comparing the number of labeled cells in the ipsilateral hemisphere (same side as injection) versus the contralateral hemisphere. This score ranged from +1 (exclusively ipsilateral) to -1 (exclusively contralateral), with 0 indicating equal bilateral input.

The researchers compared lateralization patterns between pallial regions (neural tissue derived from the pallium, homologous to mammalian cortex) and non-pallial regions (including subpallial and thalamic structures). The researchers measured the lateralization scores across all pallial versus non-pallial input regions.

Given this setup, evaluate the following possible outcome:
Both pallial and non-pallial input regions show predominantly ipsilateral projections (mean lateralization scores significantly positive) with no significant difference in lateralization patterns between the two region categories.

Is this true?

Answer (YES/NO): NO